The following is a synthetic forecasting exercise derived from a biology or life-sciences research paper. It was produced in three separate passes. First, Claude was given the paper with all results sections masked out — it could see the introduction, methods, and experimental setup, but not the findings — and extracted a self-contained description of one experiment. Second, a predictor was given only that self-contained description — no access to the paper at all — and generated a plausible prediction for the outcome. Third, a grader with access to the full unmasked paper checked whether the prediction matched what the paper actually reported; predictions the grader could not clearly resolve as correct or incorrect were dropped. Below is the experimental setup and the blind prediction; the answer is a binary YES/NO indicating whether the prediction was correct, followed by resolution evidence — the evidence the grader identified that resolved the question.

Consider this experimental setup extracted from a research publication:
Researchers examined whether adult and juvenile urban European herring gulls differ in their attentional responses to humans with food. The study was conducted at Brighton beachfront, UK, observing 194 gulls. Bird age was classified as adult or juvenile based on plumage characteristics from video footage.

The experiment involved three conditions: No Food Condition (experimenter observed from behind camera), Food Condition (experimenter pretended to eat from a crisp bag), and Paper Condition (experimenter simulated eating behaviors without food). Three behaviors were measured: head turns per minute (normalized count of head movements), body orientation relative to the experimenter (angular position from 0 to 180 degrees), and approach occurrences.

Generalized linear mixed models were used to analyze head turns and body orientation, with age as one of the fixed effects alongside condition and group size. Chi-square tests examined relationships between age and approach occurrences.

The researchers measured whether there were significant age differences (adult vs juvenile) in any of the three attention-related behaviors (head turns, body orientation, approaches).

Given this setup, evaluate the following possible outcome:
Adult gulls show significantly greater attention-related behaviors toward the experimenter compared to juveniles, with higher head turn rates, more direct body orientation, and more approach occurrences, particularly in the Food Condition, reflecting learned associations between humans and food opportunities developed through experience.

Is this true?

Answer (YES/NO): NO